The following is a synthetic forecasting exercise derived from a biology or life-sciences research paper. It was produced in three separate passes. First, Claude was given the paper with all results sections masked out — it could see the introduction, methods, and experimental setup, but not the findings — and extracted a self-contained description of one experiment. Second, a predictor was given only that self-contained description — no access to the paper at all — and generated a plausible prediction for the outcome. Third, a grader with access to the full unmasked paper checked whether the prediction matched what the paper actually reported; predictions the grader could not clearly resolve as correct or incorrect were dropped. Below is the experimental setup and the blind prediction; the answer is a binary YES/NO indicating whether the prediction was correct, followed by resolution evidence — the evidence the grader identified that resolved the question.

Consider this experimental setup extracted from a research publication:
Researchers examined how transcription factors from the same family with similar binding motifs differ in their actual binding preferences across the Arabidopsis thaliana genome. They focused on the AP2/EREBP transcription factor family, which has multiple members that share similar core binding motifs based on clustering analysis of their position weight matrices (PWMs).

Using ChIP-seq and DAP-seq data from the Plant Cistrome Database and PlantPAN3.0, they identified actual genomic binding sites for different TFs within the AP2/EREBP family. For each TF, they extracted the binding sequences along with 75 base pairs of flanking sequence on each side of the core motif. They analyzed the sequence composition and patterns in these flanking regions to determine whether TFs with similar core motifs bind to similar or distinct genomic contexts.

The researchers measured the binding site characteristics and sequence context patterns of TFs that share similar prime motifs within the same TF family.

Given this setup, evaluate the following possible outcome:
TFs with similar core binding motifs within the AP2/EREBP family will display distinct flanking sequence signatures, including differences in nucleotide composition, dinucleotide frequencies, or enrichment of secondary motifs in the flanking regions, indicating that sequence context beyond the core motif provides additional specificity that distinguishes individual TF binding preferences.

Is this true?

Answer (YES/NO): YES